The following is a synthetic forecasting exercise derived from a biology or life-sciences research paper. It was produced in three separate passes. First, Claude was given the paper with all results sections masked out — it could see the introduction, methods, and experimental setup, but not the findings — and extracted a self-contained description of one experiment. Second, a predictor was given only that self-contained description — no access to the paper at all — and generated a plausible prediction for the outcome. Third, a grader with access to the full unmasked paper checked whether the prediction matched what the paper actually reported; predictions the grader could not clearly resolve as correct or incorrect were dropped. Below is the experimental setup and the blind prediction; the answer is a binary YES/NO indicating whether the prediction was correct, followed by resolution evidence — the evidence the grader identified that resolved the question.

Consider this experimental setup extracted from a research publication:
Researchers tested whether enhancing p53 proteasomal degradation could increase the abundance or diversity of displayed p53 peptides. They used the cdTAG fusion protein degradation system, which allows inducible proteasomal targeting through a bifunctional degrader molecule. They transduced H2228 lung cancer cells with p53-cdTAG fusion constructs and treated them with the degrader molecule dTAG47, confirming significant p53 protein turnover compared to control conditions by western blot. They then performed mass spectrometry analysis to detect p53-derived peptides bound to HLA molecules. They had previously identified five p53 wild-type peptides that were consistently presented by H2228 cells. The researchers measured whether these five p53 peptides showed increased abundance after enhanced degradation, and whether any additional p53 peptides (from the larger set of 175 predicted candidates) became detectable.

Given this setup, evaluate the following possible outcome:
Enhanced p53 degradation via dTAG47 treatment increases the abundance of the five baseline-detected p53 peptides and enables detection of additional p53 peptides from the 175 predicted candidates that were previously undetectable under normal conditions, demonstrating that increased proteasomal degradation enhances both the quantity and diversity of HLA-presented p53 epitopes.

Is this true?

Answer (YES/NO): NO